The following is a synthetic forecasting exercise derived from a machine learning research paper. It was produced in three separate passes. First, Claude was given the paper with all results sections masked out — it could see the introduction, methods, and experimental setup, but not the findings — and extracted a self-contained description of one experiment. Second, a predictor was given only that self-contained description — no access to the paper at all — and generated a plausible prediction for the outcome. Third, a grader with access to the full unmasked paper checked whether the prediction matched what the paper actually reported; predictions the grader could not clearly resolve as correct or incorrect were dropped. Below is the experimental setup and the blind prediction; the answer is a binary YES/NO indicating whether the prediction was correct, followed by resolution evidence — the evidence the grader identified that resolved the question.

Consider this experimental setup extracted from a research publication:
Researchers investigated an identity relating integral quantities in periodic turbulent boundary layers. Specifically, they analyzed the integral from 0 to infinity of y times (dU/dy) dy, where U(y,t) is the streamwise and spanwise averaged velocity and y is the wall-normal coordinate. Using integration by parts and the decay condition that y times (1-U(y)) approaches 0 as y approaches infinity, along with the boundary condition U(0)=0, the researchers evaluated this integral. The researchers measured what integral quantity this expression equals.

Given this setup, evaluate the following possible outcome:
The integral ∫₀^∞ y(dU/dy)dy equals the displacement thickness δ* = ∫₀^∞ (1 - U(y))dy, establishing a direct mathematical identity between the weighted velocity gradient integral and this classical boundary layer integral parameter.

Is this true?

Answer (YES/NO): YES